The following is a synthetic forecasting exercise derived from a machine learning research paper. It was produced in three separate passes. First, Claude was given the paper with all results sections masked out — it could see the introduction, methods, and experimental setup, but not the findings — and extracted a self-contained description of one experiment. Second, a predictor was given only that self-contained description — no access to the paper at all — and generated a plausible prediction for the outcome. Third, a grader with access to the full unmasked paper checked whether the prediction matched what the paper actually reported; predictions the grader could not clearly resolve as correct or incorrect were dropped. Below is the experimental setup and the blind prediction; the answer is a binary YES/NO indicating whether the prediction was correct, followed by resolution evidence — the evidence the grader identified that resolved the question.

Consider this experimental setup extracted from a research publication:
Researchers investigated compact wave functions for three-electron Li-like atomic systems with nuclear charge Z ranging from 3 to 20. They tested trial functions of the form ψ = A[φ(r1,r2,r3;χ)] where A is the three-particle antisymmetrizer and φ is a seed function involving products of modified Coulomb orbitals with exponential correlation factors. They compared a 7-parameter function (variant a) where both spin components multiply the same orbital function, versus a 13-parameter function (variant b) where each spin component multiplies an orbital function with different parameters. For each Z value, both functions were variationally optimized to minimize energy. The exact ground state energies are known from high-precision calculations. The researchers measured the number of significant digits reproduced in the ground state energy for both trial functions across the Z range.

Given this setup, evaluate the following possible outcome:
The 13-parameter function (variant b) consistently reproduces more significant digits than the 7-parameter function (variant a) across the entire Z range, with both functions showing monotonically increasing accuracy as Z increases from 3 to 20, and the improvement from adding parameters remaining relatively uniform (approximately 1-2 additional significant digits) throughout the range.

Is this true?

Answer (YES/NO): NO